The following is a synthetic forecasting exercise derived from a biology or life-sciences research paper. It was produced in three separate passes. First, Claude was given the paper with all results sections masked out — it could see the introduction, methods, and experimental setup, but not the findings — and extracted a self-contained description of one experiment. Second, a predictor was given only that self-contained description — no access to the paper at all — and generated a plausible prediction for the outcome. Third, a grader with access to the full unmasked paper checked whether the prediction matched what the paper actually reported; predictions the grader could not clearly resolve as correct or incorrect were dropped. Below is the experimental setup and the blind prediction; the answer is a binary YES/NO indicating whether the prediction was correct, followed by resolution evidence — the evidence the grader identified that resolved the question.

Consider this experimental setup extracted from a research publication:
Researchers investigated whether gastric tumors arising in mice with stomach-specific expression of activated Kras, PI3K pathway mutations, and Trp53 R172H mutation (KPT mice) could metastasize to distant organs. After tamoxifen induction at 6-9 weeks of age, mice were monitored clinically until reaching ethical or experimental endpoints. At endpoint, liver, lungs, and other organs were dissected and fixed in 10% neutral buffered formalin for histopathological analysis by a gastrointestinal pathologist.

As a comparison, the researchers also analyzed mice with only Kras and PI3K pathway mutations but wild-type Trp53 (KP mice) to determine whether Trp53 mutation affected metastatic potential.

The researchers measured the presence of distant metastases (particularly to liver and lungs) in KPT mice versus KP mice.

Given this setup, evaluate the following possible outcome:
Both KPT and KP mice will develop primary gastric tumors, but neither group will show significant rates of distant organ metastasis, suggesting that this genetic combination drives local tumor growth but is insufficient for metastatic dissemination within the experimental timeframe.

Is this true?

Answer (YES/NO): NO